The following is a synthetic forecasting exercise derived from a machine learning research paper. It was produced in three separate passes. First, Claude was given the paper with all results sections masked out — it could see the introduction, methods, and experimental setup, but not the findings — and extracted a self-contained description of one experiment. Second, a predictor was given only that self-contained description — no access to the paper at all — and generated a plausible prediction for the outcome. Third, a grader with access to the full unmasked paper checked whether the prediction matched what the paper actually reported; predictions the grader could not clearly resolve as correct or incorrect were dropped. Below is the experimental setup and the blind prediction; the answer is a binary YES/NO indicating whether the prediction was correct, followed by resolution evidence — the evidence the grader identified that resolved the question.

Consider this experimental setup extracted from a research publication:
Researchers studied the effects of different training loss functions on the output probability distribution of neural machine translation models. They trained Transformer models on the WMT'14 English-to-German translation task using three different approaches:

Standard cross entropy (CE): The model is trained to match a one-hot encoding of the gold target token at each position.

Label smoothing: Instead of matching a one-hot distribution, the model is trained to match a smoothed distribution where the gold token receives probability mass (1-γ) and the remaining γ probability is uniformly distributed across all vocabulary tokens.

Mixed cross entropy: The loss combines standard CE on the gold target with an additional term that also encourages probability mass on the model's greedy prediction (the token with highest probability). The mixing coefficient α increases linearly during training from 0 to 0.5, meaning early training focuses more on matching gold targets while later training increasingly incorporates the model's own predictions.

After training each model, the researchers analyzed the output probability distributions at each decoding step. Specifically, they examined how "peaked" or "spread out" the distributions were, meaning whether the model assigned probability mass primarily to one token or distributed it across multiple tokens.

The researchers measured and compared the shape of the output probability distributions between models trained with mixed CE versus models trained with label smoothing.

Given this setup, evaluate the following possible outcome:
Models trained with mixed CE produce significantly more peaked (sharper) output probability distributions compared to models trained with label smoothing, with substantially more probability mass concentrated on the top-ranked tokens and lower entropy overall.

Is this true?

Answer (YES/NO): YES